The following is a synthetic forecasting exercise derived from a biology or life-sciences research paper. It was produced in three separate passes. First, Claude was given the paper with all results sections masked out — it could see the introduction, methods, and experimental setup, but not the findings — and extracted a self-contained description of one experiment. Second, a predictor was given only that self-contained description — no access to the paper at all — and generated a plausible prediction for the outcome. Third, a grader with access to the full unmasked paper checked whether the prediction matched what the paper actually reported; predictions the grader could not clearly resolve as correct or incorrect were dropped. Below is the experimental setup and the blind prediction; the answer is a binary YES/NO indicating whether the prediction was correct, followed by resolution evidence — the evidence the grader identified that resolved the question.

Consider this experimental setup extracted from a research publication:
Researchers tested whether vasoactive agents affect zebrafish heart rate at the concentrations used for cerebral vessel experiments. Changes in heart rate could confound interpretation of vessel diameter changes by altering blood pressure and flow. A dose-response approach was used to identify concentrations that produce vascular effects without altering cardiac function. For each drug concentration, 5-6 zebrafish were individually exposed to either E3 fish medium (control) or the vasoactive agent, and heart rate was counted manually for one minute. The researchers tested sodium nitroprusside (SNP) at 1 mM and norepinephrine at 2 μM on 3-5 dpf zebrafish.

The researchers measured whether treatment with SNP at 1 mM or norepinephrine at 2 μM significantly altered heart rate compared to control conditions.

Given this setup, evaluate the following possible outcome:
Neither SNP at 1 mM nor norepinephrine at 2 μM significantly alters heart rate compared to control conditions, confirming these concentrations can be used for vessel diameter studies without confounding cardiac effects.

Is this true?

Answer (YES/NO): YES